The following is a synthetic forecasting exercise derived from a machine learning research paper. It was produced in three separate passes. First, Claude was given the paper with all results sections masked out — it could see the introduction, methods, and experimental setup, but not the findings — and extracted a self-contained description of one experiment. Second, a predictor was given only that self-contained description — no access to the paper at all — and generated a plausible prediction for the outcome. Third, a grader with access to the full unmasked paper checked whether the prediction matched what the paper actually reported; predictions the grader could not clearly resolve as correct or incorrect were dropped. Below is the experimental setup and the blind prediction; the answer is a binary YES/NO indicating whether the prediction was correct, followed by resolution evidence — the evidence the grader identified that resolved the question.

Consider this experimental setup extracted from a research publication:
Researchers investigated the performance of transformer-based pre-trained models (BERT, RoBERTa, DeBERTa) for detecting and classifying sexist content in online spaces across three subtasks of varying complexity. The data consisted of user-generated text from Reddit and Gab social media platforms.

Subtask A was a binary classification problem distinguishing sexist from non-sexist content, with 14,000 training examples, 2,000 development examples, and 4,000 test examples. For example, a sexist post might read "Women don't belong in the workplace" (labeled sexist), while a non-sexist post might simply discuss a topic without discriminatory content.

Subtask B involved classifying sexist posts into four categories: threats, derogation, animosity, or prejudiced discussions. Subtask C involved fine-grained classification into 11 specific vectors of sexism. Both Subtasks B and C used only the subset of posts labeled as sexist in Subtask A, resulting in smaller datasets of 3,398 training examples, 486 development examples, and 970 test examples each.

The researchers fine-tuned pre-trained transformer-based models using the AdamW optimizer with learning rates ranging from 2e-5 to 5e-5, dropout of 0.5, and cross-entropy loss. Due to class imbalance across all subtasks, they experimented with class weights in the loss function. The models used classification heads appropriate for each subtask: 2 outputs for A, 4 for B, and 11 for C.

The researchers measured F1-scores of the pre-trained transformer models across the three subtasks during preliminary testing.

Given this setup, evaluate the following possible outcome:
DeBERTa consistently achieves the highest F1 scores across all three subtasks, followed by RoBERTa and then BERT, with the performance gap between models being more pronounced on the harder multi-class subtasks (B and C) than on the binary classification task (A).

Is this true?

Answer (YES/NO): NO